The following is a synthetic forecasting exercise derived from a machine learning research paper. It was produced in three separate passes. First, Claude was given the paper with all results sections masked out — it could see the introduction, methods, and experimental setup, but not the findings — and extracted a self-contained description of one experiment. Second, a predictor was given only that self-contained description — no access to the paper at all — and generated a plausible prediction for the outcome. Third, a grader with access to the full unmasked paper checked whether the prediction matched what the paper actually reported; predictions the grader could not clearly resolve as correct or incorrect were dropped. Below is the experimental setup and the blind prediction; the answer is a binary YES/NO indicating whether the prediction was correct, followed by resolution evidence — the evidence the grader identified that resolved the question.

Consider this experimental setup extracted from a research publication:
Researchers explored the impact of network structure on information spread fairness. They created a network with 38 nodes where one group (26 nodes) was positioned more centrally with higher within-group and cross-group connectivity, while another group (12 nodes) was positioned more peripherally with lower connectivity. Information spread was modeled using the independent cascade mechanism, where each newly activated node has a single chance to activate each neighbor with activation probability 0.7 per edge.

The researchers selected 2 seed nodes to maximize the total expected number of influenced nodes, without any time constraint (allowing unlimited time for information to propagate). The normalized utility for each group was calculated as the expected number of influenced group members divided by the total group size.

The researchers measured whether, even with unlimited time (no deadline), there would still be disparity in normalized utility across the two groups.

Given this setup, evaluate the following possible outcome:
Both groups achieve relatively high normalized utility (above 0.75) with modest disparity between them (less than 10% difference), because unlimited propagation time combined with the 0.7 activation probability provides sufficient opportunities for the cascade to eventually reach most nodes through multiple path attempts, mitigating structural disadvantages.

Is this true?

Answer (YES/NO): NO